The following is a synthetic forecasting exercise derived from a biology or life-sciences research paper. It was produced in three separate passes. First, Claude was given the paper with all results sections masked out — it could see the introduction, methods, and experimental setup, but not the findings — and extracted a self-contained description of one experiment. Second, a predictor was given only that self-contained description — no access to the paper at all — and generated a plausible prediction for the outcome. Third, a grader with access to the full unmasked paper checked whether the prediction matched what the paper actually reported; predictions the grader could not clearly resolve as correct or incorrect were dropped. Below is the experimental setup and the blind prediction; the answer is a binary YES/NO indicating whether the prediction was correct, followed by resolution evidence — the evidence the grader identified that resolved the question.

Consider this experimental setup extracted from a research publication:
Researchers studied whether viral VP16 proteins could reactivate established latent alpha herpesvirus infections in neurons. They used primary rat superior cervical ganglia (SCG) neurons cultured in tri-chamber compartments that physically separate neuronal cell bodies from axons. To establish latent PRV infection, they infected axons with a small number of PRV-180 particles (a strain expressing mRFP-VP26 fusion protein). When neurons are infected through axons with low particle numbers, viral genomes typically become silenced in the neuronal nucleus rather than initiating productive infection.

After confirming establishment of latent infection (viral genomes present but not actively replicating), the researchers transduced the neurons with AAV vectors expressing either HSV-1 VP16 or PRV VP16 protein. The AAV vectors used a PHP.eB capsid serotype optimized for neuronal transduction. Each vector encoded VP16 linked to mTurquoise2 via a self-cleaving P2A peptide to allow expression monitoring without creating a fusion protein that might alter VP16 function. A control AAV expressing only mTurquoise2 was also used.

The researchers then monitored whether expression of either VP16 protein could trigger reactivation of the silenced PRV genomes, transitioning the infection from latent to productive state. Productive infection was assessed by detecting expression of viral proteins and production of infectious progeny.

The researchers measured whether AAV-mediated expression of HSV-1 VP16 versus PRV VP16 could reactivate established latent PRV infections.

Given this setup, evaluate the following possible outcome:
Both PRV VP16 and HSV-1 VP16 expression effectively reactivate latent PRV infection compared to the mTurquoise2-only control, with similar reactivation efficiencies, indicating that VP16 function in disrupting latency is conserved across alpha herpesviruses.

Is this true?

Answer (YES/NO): NO